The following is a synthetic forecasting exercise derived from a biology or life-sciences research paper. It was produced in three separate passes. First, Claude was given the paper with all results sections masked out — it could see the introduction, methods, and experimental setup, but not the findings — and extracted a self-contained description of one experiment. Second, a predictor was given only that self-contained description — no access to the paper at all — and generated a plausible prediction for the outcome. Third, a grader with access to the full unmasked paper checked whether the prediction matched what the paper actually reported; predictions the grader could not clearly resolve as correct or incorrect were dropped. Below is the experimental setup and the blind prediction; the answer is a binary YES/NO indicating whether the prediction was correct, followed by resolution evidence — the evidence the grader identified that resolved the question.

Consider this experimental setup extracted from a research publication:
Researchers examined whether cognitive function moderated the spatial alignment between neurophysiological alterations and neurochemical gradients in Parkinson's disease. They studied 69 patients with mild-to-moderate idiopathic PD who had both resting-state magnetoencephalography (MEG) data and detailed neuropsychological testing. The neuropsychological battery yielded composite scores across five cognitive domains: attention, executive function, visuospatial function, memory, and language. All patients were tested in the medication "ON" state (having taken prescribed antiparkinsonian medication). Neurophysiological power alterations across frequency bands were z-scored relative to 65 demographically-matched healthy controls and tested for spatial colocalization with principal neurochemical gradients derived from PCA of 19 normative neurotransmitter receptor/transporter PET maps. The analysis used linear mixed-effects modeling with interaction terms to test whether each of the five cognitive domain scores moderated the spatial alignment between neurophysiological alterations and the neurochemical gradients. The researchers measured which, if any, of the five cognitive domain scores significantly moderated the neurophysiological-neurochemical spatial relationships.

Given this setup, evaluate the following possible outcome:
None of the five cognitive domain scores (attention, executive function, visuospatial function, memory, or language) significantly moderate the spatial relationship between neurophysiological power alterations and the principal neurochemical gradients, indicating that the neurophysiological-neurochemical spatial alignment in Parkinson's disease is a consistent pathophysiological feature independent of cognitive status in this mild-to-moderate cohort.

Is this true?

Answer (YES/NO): NO